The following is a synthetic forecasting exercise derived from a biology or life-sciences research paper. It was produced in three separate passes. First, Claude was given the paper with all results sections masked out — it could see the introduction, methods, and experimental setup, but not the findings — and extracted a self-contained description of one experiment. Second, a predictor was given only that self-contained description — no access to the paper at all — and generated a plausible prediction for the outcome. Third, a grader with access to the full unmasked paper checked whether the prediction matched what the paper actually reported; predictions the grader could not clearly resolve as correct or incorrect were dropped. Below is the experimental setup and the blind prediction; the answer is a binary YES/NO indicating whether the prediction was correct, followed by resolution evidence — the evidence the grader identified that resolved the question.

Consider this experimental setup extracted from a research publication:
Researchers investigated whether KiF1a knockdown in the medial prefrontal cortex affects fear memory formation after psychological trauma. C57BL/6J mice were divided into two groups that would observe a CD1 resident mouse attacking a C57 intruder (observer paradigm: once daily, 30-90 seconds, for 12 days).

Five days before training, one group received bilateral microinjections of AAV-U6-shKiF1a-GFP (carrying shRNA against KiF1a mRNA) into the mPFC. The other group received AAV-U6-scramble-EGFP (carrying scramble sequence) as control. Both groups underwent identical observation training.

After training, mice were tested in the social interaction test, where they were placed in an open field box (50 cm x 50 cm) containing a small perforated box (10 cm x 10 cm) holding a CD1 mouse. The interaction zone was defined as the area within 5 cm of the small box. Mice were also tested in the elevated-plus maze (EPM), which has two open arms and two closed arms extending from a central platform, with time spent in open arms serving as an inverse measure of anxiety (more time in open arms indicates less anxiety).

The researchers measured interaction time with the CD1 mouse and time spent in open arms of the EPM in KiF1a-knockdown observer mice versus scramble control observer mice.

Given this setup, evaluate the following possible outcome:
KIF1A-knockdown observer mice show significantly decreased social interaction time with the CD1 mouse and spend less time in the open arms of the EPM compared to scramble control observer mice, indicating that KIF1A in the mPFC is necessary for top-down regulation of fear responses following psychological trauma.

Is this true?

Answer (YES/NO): NO